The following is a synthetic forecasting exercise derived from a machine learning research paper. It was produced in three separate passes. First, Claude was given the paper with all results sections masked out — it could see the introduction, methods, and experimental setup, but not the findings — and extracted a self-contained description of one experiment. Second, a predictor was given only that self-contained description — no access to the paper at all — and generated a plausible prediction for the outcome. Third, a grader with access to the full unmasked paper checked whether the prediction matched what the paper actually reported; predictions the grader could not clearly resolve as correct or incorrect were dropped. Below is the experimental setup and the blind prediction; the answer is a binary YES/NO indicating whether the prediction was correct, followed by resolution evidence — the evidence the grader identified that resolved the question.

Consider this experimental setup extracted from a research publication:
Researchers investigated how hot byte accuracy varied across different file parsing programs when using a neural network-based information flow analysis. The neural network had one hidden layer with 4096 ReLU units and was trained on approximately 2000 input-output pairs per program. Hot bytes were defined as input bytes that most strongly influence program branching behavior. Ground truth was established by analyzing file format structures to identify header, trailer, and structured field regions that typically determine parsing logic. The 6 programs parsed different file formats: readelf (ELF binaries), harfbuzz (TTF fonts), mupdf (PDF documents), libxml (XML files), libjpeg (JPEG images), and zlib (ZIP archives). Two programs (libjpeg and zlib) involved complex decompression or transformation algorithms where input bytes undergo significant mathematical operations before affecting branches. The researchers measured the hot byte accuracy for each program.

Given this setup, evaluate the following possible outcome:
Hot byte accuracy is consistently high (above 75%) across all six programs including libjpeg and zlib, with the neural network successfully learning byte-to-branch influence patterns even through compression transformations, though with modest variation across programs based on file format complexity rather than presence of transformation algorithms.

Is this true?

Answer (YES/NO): NO